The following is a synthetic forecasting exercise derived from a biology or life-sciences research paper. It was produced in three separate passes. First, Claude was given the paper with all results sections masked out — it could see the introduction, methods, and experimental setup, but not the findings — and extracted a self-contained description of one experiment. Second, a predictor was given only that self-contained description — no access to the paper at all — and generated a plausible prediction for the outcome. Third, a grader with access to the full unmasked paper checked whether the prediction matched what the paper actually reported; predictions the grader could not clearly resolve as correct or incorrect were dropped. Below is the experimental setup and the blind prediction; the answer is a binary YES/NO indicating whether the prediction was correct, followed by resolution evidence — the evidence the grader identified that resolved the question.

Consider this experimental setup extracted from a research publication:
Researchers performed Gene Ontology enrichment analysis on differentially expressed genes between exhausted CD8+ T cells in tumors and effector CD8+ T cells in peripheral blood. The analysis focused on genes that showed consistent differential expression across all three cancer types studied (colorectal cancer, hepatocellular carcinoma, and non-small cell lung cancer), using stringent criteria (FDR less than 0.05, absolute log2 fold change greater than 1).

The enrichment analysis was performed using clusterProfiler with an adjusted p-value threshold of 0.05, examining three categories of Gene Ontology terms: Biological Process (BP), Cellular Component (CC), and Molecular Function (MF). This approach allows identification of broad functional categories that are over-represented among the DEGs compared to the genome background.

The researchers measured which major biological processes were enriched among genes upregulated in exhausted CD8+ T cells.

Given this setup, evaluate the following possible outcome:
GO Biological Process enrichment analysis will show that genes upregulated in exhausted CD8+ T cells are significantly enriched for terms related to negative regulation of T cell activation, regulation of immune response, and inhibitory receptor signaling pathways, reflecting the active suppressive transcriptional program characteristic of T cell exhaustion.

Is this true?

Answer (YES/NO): NO